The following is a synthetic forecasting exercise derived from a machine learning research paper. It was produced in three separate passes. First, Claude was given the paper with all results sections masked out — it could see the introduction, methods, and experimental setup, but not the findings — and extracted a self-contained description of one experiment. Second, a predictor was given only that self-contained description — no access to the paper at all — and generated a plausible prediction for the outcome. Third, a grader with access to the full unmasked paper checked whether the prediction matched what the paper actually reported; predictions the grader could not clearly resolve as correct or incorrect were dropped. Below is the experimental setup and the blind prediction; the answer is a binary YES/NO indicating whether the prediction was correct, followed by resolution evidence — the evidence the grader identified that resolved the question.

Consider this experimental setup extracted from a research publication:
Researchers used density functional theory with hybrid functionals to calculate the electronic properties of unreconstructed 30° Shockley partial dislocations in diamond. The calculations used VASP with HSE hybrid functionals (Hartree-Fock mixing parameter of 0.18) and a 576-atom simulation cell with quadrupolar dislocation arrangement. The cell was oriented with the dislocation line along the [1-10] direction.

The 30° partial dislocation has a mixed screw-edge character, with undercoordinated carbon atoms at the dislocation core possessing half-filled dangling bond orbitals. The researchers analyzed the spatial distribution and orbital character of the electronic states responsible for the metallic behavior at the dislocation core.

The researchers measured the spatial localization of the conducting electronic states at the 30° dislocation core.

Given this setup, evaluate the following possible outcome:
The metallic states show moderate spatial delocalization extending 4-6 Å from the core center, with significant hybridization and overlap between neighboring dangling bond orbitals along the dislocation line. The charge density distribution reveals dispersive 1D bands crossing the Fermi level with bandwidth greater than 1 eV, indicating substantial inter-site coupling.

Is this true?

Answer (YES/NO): NO